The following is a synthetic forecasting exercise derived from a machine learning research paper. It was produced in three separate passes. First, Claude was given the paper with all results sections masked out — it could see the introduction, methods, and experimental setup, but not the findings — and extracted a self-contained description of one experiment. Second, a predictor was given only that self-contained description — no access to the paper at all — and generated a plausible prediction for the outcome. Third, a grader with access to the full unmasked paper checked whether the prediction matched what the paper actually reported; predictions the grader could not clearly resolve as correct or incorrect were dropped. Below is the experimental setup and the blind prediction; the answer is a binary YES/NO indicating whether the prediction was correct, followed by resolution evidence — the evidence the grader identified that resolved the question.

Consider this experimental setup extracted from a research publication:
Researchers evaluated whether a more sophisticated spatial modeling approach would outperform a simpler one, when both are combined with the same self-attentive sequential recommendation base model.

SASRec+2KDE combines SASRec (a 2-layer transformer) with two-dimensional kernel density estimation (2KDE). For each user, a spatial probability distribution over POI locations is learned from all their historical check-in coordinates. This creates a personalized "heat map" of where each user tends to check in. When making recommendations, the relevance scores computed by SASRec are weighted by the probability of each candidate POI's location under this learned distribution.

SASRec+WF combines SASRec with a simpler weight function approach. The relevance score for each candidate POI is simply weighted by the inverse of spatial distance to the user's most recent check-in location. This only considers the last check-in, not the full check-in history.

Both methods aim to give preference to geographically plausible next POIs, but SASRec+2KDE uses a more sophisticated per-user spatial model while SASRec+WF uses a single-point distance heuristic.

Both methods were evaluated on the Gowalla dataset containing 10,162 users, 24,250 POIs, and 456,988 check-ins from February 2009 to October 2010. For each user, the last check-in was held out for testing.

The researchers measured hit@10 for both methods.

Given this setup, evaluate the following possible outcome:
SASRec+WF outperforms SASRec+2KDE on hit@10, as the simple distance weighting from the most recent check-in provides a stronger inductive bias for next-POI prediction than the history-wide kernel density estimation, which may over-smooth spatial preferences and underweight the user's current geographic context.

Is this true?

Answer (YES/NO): YES